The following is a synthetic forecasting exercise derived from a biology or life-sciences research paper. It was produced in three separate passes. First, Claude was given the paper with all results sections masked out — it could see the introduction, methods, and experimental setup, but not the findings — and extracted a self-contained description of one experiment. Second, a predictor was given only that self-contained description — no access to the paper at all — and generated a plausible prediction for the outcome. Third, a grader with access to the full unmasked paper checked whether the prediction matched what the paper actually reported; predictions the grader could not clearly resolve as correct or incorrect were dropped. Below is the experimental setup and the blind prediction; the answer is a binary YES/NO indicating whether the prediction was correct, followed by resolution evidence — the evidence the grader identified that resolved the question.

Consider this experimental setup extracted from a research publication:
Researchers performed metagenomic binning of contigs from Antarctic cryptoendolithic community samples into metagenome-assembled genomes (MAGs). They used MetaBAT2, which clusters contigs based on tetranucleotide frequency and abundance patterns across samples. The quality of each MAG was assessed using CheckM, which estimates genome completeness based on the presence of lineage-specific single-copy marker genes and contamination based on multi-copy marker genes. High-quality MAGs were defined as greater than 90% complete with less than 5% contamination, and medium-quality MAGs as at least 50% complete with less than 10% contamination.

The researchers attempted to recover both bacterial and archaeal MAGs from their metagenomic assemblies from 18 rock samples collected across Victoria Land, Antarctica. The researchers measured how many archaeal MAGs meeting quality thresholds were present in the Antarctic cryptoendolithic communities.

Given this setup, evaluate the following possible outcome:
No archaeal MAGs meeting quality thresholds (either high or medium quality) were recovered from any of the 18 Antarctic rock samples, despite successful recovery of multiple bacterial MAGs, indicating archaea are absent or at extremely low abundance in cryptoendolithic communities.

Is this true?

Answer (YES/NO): YES